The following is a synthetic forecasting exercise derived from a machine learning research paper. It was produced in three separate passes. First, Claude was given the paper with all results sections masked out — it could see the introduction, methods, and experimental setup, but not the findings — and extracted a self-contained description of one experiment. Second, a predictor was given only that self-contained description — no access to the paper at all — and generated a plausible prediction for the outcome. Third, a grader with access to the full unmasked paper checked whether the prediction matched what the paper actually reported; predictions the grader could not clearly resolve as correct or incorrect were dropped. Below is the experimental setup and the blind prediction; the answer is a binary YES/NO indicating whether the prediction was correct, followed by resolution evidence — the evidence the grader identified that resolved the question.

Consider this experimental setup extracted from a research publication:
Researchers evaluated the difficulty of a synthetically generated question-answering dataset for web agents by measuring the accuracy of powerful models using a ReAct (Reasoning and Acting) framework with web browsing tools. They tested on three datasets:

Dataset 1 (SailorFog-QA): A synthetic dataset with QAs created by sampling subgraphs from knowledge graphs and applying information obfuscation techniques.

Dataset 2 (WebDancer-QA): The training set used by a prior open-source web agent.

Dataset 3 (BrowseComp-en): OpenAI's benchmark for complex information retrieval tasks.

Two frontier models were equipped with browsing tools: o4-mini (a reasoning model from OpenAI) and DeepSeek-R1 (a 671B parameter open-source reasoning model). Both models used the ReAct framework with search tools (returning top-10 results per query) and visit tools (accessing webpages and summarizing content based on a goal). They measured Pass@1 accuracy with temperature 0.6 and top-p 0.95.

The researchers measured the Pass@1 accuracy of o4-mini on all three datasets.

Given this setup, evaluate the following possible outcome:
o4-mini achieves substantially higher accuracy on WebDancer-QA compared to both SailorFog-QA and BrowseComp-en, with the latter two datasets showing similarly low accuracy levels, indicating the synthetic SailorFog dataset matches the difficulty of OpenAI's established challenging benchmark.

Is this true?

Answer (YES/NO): NO